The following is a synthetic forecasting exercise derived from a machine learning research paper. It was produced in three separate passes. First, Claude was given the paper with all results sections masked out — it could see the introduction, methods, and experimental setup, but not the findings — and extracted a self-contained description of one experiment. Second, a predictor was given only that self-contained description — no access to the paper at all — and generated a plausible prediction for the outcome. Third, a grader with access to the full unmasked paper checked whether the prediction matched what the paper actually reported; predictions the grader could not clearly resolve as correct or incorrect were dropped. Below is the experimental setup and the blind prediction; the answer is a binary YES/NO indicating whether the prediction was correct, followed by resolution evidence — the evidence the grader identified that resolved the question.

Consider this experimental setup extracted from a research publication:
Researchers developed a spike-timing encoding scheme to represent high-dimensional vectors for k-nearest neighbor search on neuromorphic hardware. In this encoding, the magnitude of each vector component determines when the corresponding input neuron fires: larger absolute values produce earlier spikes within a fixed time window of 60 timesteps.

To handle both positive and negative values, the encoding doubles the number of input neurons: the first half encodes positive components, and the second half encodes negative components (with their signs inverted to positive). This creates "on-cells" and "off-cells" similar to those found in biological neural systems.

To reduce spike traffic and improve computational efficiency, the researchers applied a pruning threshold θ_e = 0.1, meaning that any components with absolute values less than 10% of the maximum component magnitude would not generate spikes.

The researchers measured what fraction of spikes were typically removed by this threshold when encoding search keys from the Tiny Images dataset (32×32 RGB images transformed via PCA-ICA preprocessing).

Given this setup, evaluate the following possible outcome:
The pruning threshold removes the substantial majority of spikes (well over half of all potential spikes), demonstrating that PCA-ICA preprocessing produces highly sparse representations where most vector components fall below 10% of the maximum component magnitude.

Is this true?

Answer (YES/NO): NO